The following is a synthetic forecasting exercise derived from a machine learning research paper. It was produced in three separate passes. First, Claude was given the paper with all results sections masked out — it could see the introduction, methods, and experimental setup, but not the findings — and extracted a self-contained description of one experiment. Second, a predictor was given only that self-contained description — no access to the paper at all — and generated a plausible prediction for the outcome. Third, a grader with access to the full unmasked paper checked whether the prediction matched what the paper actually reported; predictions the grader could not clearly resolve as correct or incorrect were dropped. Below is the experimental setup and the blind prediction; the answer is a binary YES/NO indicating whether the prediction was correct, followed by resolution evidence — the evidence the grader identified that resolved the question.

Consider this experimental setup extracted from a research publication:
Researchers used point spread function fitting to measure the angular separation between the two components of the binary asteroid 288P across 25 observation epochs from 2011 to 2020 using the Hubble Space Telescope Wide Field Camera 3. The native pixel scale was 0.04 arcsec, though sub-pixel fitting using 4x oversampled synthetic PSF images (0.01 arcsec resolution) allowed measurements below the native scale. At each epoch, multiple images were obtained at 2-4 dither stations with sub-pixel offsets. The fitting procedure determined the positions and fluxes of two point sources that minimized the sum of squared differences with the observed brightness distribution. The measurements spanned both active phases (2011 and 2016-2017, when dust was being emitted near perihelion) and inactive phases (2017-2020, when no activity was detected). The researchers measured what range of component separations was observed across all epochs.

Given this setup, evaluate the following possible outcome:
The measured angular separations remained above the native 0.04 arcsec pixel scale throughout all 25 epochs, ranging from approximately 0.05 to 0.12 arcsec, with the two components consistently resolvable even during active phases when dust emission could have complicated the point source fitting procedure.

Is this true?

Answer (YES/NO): NO